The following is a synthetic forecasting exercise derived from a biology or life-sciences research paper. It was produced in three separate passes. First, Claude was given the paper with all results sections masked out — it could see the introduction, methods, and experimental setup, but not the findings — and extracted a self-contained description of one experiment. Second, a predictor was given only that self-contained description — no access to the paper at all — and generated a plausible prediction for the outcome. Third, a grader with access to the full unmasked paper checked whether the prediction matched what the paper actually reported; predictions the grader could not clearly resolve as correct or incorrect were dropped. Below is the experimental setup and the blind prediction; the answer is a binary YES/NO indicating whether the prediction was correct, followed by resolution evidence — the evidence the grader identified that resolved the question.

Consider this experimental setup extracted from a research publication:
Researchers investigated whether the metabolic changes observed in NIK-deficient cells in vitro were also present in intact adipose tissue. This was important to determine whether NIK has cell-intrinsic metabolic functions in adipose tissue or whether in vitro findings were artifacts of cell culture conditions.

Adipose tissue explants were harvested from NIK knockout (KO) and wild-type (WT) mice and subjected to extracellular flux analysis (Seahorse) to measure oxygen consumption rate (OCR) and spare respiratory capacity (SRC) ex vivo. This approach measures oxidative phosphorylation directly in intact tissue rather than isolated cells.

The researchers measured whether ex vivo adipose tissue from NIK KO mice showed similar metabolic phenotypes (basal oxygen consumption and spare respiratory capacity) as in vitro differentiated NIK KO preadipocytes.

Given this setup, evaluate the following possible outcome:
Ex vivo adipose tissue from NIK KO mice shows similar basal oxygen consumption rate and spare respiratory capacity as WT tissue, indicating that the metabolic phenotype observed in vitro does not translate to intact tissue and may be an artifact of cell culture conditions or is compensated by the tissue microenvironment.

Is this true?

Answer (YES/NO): NO